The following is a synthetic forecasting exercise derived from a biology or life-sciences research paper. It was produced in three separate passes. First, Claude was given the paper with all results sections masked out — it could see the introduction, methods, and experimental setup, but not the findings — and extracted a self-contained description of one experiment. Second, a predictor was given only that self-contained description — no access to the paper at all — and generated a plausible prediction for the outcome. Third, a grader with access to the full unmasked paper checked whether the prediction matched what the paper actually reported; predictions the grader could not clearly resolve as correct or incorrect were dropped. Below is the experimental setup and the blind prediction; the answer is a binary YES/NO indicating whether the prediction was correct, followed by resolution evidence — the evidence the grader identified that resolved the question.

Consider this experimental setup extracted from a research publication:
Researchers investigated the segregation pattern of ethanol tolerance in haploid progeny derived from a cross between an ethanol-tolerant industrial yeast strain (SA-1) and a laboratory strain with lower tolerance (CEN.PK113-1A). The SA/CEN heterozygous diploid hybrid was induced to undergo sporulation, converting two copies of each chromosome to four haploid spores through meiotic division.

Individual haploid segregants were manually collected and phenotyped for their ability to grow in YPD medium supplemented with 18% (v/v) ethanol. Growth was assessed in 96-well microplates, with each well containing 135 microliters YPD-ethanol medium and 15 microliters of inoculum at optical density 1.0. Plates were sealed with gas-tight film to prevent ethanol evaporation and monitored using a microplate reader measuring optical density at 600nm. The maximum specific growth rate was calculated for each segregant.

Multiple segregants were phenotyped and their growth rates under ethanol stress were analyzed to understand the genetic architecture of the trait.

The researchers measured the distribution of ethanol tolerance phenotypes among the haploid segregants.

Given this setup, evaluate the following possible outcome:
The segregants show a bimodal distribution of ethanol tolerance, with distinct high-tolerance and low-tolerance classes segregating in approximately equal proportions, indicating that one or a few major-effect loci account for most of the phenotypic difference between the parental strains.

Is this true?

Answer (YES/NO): NO